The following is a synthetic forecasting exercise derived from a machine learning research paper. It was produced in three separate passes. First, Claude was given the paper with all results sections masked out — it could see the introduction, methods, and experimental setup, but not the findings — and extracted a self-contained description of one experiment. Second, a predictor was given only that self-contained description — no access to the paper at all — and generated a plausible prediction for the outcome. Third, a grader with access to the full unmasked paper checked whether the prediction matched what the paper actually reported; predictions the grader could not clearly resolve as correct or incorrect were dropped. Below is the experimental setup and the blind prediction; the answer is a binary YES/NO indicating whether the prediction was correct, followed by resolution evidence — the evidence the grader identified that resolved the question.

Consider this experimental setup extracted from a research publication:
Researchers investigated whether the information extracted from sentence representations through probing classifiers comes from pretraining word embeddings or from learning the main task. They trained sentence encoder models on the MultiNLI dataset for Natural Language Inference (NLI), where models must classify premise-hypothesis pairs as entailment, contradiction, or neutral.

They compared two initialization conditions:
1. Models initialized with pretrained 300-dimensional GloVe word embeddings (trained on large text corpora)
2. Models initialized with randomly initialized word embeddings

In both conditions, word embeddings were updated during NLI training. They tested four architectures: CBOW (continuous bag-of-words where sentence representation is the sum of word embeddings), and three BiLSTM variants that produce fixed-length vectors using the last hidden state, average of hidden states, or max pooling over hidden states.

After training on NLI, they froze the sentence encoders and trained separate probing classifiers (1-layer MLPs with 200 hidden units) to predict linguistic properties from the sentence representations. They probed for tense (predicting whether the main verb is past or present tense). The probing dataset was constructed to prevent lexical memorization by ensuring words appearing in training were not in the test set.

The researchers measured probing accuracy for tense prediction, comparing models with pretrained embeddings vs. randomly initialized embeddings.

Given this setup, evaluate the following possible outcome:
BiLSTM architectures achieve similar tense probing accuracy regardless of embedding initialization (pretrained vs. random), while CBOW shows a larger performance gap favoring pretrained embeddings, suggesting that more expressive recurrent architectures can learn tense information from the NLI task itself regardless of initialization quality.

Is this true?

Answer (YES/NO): NO